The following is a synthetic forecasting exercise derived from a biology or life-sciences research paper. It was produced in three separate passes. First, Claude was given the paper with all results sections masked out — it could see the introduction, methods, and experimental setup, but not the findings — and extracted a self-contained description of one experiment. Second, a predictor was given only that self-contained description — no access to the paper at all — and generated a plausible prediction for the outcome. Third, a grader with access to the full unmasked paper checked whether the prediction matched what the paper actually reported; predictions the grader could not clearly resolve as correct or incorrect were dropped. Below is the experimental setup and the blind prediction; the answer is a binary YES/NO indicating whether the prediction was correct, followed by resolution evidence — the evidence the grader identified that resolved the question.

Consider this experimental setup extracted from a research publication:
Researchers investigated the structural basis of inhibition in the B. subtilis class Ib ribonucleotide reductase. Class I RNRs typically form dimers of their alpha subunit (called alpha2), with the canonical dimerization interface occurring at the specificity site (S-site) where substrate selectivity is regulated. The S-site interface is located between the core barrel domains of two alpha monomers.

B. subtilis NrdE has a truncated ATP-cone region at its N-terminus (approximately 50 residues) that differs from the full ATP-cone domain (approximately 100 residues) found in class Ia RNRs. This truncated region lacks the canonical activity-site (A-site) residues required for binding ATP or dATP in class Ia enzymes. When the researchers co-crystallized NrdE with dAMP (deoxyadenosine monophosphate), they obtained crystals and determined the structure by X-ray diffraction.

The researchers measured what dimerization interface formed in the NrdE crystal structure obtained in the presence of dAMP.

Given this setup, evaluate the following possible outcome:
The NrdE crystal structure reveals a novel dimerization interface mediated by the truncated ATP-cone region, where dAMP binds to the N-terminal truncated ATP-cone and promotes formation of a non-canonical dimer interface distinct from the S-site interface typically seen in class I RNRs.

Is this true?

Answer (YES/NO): YES